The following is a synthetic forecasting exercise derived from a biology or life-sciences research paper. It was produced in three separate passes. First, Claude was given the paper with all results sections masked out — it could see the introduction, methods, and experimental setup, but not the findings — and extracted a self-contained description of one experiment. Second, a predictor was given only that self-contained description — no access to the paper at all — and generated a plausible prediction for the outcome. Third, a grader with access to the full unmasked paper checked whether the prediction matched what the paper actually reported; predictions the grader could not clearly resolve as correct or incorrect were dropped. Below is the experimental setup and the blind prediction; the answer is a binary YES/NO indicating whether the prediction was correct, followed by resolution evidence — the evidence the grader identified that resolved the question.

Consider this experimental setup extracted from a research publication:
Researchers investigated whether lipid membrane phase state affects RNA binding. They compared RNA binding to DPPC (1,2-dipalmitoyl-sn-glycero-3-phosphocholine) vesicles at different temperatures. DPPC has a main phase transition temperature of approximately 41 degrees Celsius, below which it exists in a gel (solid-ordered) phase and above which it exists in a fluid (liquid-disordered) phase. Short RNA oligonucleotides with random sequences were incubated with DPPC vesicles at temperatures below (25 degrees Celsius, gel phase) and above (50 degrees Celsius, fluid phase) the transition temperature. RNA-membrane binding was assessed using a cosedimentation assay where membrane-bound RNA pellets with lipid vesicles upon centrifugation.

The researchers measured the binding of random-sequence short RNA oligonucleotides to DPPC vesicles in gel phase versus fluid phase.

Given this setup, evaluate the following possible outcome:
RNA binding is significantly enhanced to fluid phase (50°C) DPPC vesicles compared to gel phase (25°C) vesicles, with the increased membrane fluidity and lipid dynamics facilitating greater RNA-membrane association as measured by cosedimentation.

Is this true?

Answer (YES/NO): NO